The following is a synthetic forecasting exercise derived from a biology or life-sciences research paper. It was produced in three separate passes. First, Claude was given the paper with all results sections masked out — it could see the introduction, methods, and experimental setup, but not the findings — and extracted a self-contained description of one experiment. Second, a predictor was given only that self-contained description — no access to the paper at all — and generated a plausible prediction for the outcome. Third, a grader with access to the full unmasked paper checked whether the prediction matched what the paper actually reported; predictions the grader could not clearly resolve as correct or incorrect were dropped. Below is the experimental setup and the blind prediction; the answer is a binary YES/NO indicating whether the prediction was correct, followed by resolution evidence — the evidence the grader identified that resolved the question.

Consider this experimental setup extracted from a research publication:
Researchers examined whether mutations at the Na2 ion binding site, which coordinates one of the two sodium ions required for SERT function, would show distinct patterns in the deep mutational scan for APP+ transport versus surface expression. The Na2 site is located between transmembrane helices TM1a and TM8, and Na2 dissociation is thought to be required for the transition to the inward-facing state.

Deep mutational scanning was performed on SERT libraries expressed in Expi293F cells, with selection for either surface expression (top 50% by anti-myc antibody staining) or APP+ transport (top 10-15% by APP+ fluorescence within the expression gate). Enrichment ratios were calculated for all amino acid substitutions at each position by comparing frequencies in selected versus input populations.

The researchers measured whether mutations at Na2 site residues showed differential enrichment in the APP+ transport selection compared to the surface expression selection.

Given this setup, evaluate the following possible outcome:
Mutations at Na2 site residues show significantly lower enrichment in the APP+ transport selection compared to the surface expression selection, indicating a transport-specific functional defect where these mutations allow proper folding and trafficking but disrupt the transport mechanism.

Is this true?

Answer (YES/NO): NO